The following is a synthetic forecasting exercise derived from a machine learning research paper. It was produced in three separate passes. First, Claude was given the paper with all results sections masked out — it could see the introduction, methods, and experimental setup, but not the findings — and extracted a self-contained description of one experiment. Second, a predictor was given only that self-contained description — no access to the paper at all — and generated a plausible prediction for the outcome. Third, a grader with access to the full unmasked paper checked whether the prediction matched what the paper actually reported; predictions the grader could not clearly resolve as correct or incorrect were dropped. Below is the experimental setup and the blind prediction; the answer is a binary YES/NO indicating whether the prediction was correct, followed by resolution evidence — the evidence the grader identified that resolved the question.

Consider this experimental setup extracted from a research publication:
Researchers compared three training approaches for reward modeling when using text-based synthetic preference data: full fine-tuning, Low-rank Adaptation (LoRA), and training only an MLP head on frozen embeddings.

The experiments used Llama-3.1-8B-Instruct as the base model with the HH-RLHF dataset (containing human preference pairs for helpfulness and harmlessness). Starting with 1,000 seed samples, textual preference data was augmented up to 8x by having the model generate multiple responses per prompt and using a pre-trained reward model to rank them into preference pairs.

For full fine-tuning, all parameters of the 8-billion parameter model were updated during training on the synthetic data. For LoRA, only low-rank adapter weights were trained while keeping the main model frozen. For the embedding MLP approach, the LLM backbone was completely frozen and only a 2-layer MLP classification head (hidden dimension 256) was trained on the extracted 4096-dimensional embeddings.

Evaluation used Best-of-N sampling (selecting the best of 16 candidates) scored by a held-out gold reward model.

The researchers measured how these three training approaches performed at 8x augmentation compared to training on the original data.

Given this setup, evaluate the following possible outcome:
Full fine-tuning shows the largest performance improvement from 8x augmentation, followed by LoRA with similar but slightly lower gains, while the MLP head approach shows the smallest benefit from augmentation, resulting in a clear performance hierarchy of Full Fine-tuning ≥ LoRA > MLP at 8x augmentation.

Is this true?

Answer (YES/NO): NO